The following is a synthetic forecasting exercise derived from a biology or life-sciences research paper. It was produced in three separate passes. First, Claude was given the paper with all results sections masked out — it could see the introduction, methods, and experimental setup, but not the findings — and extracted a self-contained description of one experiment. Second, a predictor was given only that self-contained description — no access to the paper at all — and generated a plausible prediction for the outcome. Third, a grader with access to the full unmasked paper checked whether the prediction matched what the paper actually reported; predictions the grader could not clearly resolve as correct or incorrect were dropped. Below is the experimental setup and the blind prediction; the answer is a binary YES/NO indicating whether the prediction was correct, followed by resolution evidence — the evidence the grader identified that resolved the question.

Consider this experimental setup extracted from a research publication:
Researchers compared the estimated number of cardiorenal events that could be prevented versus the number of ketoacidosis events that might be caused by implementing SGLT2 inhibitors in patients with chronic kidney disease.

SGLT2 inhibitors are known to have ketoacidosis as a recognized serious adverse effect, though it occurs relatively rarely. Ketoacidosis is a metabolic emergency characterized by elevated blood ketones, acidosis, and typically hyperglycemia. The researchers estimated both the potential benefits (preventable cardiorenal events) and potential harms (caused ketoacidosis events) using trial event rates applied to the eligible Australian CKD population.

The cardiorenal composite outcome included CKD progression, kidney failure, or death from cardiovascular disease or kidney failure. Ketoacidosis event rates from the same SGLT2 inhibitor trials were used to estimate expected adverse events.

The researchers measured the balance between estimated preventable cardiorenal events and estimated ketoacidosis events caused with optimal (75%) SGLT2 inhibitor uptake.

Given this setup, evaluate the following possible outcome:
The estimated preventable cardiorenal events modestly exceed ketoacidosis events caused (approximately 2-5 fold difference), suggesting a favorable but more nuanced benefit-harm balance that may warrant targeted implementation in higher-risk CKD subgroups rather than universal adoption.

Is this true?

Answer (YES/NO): NO